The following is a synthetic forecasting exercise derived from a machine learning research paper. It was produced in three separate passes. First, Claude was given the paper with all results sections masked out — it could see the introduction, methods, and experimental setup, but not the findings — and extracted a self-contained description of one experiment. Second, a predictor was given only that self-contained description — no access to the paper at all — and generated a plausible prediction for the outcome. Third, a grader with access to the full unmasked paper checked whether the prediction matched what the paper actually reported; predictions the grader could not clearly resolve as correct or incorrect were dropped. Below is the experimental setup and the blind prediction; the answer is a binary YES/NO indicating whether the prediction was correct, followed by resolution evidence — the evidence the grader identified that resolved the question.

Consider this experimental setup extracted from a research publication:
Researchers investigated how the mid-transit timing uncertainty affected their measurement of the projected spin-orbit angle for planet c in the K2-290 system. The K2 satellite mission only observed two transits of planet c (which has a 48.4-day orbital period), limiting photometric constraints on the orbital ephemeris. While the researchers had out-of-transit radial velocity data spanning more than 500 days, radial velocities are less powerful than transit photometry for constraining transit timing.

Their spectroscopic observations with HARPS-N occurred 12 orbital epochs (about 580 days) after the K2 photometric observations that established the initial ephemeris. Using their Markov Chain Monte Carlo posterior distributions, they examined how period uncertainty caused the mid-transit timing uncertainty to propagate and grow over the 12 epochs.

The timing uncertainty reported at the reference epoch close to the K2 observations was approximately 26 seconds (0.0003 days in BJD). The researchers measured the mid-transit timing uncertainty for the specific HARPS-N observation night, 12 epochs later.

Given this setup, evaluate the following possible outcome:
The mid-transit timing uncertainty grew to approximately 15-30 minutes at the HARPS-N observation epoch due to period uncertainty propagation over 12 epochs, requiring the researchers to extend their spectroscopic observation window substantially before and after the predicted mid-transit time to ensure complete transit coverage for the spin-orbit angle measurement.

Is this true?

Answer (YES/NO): NO